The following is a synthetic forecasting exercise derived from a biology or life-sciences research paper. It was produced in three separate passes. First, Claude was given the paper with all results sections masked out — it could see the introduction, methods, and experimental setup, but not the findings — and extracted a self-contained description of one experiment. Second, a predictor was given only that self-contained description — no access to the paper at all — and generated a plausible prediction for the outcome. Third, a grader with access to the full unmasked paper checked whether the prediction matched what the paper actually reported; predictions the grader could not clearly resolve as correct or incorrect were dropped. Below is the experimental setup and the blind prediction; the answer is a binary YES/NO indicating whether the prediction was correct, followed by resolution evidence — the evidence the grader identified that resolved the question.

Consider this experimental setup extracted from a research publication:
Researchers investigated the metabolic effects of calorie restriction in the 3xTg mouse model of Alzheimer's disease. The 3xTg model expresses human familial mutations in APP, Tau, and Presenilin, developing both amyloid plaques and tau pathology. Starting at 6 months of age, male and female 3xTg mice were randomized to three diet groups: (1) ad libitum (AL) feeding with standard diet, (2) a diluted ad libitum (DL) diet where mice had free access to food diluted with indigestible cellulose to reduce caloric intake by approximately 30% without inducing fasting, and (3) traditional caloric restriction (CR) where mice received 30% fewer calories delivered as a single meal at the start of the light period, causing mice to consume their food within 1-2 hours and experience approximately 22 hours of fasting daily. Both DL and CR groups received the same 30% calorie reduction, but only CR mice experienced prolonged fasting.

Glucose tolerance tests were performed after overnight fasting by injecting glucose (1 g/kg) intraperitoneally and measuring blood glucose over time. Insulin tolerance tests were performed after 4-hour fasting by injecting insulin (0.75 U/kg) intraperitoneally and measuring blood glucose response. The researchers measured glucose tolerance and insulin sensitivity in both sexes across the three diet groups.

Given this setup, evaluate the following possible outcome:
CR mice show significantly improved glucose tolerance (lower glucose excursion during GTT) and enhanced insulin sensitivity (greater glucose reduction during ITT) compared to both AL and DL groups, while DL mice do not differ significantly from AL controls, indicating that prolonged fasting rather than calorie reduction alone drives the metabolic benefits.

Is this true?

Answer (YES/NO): NO